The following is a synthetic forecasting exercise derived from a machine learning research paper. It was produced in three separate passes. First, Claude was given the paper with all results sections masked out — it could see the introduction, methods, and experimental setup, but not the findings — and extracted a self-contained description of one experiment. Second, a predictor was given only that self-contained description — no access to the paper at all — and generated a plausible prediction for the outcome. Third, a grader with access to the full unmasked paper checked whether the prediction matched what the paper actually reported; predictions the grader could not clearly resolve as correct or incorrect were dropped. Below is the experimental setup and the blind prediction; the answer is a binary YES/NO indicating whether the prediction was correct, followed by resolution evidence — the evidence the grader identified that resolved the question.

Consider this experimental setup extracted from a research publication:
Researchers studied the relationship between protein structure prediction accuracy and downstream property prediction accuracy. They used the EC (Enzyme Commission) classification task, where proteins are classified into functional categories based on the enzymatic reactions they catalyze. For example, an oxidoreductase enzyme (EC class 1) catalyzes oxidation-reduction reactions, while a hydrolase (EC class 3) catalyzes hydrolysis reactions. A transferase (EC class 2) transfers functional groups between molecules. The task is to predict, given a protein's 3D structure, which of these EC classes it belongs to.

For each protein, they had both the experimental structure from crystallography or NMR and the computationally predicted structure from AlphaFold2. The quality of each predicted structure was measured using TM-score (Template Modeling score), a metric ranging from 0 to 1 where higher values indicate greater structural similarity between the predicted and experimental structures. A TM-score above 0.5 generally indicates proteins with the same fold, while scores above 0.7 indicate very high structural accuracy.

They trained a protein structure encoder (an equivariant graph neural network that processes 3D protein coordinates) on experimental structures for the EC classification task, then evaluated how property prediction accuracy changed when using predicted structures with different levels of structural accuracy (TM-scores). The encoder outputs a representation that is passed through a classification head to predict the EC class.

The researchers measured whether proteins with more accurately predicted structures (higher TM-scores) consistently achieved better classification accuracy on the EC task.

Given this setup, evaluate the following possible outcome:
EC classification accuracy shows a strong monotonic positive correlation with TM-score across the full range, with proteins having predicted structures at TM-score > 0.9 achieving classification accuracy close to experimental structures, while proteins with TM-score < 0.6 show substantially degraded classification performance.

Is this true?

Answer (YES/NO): NO